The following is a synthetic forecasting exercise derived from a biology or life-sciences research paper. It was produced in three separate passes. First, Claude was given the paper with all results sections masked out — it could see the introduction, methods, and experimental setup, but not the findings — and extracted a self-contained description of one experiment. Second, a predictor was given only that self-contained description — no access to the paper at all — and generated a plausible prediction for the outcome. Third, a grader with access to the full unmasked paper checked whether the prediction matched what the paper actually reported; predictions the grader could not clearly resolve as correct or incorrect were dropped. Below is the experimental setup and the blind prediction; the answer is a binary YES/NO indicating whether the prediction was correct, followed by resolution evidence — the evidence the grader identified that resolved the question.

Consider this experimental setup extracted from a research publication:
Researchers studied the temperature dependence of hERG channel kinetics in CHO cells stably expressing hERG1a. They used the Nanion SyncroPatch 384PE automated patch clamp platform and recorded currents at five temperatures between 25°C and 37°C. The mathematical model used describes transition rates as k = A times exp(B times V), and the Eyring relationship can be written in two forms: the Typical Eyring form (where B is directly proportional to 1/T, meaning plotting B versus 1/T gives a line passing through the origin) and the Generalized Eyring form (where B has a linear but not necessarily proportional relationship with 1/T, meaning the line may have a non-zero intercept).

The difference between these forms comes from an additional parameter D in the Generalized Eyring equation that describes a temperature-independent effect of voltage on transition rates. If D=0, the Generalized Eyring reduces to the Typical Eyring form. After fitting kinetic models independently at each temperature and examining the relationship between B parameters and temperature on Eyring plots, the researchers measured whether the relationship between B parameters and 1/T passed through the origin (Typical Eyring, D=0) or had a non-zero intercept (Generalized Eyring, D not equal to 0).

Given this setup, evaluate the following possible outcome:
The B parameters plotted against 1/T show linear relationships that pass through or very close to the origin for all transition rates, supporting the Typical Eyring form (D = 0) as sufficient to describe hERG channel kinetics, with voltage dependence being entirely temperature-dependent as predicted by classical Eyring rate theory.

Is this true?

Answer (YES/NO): NO